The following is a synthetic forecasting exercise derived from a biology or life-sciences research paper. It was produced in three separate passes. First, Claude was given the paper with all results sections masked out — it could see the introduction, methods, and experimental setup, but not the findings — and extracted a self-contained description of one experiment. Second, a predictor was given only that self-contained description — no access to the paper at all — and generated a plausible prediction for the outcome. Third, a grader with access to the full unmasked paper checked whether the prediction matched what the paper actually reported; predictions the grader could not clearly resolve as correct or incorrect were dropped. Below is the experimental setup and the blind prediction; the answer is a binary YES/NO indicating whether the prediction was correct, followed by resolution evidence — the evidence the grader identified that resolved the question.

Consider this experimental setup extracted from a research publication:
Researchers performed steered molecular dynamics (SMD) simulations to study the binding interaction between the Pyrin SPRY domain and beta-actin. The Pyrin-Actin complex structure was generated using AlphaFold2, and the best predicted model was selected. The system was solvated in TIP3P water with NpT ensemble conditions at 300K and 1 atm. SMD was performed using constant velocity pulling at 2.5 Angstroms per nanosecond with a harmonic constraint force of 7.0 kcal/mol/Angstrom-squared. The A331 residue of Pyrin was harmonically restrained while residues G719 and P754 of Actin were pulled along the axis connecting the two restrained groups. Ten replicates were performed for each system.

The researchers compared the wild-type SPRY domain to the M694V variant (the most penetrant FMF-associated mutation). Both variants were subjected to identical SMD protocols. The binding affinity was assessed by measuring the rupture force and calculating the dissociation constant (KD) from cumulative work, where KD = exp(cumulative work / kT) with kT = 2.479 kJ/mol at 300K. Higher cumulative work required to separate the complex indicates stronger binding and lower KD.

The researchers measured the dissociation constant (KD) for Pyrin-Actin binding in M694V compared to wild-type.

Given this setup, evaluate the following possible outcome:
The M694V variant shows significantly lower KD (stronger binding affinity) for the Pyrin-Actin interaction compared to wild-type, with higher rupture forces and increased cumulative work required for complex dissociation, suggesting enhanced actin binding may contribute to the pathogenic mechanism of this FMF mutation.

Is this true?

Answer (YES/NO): NO